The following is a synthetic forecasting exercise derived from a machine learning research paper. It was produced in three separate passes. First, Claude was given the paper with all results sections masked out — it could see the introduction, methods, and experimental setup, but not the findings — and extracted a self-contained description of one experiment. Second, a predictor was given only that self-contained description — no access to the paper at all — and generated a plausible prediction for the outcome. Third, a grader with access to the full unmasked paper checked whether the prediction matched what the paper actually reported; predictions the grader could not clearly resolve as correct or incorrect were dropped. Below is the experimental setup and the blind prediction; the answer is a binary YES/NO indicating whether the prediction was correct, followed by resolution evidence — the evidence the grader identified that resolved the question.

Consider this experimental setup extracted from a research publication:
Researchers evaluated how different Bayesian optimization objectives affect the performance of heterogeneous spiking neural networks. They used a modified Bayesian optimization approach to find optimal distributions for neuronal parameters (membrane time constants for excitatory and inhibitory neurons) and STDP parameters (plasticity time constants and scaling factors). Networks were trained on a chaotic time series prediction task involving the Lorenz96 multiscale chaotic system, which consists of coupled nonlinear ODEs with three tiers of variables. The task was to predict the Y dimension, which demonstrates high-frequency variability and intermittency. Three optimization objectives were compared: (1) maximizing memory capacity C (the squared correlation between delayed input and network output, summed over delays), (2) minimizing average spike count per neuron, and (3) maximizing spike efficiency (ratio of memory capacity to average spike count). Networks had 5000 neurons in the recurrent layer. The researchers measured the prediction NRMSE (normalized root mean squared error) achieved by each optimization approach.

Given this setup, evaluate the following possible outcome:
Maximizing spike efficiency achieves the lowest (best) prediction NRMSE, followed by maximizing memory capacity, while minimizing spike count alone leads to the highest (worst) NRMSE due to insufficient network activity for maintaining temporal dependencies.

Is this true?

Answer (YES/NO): YES